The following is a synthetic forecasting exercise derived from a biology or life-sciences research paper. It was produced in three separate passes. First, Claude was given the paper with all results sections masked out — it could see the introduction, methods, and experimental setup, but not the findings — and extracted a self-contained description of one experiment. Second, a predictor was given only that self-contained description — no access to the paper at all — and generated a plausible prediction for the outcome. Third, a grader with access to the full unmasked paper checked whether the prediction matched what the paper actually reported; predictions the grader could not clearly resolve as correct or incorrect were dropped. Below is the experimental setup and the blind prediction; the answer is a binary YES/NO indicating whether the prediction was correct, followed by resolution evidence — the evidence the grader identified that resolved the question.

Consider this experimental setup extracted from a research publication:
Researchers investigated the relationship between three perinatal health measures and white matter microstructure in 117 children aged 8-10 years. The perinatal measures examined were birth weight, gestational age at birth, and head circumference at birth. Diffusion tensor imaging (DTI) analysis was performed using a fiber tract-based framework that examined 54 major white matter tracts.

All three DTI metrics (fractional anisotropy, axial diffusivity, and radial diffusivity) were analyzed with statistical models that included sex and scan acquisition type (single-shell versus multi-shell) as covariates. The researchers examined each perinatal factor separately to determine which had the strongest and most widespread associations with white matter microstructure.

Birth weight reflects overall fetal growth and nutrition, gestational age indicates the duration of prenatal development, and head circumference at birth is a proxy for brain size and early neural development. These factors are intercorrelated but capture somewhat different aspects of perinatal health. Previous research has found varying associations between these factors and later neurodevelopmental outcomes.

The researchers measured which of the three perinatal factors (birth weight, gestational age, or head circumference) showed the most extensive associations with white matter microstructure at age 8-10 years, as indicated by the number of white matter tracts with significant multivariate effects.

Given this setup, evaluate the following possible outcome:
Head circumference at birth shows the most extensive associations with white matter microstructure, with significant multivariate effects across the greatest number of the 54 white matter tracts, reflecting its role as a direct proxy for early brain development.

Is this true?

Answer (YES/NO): NO